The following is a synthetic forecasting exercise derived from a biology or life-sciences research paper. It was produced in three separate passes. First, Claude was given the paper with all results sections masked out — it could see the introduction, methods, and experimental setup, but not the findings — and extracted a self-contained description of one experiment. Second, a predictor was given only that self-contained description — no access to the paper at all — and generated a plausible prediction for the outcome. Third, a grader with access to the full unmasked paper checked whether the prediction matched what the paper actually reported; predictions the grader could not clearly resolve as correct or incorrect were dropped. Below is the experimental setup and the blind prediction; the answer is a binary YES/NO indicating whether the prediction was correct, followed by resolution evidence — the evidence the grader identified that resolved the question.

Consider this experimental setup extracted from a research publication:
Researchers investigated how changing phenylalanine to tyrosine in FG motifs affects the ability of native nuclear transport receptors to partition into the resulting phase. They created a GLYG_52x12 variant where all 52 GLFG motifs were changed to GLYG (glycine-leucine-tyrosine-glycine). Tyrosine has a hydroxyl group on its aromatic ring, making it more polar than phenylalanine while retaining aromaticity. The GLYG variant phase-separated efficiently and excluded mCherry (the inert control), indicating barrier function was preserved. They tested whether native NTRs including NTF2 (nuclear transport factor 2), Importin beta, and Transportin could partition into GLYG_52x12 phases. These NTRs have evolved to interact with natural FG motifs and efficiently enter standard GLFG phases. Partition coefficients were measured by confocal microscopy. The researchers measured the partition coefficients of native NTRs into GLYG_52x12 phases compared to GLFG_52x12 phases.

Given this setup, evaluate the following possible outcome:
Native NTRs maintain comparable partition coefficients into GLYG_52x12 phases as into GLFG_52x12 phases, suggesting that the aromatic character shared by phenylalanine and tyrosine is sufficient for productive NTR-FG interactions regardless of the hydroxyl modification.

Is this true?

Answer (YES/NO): NO